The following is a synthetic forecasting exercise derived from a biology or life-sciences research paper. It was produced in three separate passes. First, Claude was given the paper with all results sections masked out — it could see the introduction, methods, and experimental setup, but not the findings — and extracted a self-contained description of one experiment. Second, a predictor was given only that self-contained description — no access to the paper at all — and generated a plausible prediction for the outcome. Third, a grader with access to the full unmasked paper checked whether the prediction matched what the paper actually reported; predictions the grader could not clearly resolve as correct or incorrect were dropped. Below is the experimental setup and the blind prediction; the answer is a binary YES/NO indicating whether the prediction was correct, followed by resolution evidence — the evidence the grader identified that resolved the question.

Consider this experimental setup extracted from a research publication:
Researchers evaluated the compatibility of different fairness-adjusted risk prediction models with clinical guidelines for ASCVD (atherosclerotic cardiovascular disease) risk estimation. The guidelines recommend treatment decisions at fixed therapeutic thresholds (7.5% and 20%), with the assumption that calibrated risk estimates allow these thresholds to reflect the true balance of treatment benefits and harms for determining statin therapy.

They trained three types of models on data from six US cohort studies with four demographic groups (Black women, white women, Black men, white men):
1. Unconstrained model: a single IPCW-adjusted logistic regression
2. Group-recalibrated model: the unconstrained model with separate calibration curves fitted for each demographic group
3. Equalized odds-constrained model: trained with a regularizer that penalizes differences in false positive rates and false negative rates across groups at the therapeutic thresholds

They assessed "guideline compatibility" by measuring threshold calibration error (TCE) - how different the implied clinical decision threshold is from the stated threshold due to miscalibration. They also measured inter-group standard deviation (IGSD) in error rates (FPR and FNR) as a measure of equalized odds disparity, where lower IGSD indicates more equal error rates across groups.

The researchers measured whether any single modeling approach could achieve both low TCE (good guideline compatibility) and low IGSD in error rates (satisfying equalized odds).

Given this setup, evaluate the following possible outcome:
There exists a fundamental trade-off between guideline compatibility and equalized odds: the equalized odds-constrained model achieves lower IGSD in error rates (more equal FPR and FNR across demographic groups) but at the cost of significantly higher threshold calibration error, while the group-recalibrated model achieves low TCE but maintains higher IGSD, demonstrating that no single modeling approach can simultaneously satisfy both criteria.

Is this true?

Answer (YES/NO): YES